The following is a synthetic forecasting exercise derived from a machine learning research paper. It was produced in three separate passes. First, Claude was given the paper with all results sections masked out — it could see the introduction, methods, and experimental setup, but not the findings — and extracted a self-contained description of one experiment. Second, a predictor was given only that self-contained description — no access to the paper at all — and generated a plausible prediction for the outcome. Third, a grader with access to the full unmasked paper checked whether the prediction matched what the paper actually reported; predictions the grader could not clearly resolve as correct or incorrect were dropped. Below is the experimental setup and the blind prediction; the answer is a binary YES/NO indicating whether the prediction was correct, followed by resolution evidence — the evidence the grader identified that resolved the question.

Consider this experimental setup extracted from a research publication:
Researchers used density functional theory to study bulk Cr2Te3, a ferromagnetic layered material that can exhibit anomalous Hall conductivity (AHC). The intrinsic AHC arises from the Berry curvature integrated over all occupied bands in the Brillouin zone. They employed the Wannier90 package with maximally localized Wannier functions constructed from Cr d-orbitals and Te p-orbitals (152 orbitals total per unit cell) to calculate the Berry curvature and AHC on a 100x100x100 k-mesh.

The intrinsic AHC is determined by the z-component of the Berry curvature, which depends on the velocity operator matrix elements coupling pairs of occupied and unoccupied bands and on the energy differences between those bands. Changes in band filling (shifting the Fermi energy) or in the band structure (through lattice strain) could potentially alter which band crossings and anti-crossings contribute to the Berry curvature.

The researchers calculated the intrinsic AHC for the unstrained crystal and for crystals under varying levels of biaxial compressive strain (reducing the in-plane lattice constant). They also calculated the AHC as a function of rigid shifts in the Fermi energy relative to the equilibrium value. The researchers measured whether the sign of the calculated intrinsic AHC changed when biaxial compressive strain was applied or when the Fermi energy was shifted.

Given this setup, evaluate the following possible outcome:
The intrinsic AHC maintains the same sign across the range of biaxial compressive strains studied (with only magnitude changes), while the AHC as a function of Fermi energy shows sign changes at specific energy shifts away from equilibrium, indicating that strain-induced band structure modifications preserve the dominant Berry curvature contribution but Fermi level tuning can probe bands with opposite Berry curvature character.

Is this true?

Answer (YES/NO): NO